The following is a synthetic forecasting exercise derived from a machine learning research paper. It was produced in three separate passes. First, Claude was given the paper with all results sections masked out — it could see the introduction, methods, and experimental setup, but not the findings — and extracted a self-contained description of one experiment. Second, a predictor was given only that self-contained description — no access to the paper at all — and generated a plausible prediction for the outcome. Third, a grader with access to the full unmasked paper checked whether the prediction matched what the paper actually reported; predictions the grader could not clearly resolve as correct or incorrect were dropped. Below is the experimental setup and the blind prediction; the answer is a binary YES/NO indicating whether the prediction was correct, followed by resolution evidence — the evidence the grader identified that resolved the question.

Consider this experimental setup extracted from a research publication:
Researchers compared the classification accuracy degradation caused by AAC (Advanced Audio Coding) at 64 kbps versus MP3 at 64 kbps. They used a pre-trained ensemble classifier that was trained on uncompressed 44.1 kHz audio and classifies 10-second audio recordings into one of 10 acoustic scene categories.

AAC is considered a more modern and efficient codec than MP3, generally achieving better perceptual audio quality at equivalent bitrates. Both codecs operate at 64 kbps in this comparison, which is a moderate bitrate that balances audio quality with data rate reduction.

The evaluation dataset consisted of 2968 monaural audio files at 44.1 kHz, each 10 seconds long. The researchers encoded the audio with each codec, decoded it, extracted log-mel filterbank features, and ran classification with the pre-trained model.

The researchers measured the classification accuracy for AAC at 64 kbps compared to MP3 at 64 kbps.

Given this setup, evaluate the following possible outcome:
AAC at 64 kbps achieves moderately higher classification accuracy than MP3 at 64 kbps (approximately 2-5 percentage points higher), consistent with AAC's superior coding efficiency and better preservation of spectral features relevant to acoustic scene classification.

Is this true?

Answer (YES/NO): NO